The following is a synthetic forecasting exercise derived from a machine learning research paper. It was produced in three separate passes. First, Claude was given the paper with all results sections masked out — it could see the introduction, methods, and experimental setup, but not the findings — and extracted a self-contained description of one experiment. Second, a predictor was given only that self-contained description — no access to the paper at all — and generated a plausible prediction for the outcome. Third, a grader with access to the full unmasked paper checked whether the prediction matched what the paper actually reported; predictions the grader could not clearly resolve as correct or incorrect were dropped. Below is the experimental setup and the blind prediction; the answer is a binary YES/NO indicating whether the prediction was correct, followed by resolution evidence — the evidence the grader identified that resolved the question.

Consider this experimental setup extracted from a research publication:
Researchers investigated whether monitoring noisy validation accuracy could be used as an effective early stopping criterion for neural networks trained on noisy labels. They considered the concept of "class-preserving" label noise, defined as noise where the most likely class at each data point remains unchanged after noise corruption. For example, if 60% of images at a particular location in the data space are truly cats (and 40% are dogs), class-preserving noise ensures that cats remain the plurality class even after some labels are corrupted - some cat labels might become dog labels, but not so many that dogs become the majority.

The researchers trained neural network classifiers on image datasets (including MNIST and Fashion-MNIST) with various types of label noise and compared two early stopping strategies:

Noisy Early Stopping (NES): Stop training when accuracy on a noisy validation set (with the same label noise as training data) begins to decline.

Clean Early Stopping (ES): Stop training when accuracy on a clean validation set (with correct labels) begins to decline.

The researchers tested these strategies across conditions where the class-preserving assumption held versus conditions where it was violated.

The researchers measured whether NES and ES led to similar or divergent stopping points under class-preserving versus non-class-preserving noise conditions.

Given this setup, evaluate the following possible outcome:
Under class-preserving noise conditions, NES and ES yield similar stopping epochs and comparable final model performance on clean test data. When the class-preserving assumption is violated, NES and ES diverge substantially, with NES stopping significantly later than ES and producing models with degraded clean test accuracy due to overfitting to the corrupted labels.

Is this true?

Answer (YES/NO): NO